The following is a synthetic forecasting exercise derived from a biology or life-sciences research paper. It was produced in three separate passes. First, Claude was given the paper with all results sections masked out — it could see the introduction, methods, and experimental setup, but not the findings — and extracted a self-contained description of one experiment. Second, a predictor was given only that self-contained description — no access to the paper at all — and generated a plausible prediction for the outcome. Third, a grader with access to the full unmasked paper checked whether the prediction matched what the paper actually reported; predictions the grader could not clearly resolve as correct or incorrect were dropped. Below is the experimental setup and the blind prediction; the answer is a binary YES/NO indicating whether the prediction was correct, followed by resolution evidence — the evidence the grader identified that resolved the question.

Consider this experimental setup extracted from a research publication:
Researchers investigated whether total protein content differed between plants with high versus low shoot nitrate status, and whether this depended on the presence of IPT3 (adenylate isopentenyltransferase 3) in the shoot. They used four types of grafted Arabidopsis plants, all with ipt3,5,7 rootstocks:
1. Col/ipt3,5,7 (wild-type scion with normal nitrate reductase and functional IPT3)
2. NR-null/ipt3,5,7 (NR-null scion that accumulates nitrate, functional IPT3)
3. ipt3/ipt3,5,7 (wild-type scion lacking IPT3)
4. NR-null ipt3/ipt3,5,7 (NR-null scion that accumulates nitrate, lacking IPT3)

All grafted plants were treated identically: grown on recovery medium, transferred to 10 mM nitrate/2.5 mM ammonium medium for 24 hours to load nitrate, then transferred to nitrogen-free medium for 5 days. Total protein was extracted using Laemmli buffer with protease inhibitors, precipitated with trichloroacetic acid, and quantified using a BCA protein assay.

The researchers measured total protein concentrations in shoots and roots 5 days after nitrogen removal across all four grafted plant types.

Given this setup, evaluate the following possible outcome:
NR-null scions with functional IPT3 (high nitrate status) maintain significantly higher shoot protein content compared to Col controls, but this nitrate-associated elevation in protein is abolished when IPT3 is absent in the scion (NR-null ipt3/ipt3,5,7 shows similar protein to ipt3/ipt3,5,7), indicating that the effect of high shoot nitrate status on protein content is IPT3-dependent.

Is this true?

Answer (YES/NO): NO